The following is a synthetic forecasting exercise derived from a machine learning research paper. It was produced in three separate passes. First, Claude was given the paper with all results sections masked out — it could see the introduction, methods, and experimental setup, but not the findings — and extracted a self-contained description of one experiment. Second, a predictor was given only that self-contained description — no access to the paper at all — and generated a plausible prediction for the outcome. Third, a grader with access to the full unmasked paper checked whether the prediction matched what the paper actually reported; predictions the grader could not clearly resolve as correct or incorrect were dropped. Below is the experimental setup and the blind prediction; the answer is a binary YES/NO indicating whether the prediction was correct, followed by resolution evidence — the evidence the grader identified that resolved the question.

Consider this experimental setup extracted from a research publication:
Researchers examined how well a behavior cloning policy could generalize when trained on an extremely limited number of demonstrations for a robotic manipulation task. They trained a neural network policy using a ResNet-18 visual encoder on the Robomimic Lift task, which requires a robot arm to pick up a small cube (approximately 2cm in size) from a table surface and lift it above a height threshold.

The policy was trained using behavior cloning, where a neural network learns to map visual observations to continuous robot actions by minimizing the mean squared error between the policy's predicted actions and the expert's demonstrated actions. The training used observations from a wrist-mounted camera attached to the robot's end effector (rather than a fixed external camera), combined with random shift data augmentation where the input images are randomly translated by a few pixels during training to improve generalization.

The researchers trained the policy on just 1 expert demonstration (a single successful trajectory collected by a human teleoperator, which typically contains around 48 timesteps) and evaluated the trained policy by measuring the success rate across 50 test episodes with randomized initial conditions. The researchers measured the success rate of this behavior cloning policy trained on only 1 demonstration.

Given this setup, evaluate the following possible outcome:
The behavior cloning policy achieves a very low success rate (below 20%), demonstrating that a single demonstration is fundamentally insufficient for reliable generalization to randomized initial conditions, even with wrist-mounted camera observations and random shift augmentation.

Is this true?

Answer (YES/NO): NO